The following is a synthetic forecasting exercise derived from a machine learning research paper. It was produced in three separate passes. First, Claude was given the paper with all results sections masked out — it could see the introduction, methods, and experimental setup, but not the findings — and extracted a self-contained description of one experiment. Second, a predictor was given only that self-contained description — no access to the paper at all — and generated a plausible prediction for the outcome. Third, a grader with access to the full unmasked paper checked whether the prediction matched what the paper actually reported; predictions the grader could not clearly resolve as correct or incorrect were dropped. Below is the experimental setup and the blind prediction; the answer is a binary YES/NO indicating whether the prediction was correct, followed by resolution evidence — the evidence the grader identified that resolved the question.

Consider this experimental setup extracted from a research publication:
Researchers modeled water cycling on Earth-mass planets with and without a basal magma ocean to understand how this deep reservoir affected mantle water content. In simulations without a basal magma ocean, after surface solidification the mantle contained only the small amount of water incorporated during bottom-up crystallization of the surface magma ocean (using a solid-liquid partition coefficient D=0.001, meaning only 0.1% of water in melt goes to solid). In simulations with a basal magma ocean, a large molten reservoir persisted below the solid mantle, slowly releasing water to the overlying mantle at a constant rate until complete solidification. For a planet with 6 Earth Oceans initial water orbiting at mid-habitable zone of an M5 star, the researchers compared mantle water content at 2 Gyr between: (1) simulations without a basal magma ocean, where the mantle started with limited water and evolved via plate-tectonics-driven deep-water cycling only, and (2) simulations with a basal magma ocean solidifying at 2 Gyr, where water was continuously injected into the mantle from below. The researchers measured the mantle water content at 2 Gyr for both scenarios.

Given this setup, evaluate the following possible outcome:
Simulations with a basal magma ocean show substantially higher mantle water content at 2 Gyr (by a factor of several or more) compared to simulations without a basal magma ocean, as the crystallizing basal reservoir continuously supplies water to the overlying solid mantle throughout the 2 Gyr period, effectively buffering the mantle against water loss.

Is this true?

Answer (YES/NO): YES